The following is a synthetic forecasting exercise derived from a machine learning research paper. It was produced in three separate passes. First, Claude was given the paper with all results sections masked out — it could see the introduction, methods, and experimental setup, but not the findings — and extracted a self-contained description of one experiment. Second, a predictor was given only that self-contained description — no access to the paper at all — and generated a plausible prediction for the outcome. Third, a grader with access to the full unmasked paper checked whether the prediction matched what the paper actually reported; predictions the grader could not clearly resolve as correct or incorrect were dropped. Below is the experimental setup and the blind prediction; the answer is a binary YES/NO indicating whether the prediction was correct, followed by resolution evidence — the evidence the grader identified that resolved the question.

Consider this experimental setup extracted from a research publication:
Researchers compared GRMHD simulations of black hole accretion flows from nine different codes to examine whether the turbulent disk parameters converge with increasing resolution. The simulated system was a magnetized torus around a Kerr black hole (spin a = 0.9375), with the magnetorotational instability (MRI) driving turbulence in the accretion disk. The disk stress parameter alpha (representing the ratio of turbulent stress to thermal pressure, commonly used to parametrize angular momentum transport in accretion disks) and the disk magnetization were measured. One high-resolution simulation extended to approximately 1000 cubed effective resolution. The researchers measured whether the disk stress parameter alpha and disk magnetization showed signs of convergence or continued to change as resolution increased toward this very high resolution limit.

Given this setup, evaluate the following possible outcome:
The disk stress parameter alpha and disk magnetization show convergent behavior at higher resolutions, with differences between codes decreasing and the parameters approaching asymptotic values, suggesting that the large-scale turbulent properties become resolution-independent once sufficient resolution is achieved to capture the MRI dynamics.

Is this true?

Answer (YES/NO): NO